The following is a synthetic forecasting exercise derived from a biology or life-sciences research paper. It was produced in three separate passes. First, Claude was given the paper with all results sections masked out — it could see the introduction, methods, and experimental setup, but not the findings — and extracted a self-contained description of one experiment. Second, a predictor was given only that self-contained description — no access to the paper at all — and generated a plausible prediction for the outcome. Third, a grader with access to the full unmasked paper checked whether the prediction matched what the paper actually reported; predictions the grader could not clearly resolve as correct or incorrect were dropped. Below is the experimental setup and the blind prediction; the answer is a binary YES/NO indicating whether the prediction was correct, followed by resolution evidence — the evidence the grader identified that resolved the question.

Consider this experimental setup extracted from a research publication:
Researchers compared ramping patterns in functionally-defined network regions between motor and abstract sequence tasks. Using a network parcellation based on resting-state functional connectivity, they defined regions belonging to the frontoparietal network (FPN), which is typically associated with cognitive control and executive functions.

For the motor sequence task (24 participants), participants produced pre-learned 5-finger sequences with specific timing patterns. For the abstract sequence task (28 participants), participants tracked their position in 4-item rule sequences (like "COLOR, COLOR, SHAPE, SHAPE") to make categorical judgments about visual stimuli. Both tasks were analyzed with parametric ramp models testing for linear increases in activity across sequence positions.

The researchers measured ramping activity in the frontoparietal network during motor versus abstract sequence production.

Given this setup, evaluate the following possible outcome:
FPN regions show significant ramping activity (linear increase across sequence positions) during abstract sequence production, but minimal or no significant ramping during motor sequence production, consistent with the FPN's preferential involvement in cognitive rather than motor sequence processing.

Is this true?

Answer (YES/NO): NO